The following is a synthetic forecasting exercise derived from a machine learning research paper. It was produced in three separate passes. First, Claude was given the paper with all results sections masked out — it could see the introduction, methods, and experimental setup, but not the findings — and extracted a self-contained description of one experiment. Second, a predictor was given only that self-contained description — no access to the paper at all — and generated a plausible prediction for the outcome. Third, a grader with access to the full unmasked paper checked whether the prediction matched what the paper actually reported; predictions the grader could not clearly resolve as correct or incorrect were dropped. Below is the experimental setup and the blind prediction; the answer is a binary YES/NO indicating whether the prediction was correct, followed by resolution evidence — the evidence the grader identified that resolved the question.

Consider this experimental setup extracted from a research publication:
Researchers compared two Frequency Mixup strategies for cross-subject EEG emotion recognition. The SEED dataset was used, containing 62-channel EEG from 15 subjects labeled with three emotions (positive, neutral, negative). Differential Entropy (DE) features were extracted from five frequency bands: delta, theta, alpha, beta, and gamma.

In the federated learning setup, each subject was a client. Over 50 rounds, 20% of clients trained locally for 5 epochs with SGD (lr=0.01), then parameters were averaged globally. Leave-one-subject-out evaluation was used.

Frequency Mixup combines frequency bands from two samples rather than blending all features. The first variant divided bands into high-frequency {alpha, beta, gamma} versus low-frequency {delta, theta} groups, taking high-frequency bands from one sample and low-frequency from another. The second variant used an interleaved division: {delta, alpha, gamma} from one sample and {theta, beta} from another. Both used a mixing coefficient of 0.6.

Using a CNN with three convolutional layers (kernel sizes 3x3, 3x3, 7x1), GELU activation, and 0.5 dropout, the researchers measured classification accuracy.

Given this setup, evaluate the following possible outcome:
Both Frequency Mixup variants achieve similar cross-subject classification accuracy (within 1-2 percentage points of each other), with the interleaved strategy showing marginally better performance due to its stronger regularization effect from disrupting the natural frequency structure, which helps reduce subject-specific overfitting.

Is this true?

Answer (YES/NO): YES